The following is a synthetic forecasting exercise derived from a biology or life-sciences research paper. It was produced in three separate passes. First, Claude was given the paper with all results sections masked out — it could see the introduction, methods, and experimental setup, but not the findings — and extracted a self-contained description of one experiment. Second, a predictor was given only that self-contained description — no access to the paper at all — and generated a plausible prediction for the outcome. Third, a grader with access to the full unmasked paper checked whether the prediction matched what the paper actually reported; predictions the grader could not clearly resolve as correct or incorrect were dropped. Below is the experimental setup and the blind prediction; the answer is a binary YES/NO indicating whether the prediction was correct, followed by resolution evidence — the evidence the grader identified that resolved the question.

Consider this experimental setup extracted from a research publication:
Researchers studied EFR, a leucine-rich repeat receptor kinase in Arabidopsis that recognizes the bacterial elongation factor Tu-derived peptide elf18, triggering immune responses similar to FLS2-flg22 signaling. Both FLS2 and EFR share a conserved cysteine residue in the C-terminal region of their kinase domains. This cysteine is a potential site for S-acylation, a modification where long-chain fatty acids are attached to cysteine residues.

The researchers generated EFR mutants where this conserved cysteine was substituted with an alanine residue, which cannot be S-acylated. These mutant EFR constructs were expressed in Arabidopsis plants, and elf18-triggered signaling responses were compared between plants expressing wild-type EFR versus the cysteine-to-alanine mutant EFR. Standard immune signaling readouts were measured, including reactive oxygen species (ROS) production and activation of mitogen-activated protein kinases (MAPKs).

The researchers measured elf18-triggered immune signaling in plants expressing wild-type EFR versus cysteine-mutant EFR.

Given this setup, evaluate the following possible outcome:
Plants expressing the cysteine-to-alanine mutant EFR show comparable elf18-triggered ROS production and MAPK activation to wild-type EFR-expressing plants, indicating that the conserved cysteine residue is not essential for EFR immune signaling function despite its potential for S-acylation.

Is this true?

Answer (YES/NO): NO